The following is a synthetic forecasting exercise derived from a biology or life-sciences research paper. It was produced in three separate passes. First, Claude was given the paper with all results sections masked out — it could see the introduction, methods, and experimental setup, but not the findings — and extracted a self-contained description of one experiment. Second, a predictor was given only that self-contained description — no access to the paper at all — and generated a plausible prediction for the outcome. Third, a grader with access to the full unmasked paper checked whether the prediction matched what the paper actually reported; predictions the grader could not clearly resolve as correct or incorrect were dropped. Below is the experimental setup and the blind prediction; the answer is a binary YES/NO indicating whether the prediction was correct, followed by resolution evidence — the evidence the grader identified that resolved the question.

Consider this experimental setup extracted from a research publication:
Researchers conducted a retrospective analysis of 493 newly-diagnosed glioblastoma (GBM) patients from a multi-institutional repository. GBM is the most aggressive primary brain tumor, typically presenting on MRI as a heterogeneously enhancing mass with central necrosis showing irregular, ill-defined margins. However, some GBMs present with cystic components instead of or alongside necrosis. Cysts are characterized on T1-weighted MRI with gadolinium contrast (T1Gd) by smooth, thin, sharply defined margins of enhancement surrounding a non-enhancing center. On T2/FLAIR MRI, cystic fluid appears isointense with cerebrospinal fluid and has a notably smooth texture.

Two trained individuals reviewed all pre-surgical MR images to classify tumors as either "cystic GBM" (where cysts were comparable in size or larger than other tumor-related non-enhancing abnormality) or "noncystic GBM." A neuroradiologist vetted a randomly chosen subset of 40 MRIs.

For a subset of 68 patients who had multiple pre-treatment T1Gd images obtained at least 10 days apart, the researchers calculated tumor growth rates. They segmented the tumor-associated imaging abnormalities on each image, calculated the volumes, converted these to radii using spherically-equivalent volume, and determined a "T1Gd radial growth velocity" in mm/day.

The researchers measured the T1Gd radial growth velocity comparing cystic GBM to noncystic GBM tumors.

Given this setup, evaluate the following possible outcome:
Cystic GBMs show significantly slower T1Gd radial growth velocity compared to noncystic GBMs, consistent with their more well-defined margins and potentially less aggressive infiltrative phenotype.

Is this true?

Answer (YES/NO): YES